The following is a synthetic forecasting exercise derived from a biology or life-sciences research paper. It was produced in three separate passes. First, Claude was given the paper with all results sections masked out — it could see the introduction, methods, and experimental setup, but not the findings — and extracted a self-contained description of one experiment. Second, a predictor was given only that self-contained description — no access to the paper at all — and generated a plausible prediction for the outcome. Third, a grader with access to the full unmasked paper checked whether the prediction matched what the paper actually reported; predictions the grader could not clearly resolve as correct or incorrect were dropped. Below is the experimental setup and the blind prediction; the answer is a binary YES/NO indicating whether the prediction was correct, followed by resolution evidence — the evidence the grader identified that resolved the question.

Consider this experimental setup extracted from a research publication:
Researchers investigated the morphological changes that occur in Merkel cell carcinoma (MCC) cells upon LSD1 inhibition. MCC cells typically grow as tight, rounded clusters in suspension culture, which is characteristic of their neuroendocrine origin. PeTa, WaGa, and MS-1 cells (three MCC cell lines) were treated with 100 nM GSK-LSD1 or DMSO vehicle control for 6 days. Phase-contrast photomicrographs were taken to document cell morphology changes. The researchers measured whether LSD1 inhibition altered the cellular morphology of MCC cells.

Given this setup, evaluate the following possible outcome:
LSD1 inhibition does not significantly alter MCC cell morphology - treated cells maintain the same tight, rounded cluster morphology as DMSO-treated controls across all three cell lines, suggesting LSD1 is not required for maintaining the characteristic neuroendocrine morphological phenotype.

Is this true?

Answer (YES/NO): NO